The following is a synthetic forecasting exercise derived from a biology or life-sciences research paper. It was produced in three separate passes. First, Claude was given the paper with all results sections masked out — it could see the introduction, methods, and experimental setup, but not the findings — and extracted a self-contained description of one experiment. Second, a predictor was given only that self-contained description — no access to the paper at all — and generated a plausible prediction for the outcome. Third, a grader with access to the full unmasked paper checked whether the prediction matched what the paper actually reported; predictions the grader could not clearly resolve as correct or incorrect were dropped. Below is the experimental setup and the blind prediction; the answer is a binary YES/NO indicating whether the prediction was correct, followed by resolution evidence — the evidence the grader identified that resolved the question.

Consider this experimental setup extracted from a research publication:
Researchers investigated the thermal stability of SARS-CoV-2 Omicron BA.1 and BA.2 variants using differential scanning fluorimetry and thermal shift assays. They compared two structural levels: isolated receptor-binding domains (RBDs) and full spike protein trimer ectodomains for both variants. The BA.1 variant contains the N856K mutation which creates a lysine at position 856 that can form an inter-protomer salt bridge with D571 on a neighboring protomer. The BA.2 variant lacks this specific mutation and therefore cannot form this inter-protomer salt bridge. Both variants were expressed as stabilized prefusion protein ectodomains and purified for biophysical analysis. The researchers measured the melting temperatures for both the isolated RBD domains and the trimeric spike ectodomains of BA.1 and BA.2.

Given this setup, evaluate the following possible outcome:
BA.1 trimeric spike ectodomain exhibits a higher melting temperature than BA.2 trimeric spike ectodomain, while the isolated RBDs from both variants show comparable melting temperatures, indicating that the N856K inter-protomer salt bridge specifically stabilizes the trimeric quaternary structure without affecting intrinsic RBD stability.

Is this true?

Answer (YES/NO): NO